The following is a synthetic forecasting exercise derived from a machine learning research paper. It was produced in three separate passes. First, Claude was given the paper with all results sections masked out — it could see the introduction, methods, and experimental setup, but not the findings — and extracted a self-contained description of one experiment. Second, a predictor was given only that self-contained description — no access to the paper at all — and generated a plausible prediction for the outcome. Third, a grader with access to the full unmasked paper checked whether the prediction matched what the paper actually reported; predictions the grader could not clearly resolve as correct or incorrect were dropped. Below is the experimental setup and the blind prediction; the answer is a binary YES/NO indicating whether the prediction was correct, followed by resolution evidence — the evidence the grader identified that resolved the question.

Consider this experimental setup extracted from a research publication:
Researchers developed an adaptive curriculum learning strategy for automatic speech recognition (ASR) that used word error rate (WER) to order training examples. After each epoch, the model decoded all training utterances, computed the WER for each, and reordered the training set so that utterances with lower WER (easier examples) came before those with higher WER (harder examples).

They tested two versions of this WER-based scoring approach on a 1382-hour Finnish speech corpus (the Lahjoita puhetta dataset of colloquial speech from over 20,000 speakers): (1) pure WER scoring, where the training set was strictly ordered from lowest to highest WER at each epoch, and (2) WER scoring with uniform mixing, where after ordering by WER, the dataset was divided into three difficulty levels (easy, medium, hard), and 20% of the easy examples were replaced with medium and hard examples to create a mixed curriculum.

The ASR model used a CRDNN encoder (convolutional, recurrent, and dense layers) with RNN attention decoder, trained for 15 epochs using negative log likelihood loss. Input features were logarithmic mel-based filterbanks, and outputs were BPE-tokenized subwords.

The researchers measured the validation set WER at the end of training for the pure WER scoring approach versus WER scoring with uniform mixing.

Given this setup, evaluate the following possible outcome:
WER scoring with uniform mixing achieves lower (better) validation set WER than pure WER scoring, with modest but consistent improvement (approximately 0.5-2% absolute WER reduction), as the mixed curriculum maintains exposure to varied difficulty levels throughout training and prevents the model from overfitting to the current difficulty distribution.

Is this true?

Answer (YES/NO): NO